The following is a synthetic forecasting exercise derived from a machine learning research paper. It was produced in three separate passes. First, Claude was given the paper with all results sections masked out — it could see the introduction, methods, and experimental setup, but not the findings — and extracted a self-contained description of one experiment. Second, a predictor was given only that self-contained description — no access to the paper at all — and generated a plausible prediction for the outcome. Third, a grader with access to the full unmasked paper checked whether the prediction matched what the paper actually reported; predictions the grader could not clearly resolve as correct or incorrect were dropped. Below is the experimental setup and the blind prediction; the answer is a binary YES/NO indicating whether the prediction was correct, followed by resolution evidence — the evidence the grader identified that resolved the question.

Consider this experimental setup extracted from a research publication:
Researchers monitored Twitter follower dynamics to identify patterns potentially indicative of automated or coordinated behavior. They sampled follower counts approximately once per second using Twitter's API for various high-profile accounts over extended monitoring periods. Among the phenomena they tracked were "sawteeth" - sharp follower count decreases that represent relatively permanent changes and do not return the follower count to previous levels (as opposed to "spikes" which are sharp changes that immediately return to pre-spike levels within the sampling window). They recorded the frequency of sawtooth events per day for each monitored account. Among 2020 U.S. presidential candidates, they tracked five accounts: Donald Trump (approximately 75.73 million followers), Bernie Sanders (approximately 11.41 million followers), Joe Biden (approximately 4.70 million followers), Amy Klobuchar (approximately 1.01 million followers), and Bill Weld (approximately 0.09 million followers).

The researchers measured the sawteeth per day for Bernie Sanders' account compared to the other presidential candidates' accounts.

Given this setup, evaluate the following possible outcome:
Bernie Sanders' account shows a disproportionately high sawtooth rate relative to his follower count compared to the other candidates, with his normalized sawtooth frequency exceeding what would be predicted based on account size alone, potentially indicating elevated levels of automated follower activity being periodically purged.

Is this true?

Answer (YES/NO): YES